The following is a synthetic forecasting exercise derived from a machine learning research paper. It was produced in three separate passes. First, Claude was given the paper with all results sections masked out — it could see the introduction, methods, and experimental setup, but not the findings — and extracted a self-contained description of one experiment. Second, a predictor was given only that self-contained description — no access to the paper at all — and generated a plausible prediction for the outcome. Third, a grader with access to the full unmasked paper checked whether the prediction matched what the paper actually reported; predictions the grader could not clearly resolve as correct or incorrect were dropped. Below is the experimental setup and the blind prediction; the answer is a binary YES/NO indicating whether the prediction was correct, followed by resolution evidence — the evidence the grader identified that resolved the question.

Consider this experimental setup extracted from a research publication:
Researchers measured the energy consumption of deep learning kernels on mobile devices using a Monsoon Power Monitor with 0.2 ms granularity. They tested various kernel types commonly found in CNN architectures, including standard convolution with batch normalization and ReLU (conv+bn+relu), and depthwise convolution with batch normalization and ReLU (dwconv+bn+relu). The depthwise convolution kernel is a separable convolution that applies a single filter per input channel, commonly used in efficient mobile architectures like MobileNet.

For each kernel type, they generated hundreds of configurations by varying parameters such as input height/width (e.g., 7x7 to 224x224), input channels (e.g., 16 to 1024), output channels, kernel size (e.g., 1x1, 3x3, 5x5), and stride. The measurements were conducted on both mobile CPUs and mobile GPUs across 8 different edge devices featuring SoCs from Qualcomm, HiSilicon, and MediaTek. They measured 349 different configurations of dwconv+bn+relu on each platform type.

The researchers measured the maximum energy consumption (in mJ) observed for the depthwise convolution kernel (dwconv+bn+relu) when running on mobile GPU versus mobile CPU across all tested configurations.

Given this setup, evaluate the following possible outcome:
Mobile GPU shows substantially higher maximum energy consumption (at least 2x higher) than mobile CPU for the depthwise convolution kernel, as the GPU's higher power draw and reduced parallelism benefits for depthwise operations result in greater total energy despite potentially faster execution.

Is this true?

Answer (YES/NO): NO